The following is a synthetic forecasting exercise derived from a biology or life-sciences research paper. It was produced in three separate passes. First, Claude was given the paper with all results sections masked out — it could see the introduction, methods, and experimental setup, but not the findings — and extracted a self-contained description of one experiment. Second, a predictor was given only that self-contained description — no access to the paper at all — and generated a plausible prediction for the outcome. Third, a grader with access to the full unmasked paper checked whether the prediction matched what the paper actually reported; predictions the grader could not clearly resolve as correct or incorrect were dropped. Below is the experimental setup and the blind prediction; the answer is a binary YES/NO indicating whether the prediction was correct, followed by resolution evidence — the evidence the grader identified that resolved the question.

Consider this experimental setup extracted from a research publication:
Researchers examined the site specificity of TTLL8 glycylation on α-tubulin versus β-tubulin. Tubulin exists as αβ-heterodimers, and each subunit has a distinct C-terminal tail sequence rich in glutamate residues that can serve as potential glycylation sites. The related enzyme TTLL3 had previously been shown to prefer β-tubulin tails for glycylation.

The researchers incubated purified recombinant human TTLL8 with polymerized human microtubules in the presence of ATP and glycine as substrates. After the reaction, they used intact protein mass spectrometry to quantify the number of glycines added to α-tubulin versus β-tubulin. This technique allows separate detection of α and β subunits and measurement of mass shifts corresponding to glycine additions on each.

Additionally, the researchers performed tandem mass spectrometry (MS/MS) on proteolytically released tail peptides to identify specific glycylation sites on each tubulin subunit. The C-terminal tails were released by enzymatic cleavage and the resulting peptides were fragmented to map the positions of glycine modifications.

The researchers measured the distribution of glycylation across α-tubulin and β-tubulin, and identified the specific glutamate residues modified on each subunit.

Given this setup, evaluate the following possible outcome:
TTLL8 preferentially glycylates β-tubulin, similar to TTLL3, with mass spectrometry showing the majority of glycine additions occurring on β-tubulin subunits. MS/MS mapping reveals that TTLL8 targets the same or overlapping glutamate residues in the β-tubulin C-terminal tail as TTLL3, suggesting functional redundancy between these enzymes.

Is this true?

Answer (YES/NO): NO